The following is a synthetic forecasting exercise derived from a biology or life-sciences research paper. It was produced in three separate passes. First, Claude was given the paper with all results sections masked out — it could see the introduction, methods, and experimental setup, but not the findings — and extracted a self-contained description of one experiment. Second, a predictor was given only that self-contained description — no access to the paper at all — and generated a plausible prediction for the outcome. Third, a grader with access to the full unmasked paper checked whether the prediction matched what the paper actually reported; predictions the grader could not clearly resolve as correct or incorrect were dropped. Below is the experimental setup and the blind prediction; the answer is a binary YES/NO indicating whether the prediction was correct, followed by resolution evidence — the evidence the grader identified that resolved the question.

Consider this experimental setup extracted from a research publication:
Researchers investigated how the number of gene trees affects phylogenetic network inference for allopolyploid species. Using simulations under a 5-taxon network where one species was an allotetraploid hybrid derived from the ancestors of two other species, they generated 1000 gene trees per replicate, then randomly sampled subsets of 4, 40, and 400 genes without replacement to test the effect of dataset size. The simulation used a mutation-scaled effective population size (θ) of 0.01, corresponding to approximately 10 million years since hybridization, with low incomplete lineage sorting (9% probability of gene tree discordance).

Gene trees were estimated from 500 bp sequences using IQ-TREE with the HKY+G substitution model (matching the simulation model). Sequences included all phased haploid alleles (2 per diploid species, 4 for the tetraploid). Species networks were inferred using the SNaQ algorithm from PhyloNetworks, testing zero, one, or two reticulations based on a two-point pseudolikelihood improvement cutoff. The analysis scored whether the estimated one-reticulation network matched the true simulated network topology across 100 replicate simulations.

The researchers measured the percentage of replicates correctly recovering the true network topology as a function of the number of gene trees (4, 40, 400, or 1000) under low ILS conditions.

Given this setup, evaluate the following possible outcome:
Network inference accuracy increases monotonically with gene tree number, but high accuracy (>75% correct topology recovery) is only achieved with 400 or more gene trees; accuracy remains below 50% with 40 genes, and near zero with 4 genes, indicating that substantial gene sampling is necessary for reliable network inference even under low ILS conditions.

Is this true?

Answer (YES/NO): NO